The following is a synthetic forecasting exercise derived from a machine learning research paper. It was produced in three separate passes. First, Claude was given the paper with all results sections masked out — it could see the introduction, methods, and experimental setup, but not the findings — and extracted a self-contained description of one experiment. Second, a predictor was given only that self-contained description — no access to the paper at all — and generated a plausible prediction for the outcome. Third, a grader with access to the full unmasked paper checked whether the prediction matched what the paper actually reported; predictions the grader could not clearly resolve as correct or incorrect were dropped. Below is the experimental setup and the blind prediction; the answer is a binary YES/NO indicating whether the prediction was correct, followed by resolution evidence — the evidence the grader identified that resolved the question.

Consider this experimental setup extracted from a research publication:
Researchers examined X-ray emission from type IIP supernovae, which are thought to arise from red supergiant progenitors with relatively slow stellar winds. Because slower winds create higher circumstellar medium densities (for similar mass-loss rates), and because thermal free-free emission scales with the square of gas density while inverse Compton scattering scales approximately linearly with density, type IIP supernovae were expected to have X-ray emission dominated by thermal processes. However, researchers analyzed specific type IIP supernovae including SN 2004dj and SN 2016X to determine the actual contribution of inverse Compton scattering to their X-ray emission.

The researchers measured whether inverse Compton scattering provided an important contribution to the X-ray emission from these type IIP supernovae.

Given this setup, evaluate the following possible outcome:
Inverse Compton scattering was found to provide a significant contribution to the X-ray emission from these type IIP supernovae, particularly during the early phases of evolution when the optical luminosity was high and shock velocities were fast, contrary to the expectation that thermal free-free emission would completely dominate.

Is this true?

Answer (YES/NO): NO